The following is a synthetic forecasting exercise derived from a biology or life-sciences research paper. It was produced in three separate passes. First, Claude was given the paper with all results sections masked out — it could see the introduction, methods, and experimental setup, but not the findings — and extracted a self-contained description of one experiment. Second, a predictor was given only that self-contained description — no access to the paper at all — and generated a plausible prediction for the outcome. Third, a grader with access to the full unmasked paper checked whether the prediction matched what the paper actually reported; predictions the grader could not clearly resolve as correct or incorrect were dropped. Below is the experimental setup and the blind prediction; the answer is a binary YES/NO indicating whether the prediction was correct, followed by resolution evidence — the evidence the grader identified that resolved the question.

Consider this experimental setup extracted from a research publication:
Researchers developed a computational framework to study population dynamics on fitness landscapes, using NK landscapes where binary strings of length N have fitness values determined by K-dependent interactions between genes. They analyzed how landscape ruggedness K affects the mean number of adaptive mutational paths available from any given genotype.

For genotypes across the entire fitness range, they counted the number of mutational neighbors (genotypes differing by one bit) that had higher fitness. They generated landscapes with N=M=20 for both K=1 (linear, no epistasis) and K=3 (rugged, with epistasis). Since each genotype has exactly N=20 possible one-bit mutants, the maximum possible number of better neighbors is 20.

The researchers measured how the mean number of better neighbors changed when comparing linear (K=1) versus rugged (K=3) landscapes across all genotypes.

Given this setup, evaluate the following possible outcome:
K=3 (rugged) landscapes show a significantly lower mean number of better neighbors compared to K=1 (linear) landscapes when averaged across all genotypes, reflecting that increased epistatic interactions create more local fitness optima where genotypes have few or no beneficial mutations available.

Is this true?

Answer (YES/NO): YES